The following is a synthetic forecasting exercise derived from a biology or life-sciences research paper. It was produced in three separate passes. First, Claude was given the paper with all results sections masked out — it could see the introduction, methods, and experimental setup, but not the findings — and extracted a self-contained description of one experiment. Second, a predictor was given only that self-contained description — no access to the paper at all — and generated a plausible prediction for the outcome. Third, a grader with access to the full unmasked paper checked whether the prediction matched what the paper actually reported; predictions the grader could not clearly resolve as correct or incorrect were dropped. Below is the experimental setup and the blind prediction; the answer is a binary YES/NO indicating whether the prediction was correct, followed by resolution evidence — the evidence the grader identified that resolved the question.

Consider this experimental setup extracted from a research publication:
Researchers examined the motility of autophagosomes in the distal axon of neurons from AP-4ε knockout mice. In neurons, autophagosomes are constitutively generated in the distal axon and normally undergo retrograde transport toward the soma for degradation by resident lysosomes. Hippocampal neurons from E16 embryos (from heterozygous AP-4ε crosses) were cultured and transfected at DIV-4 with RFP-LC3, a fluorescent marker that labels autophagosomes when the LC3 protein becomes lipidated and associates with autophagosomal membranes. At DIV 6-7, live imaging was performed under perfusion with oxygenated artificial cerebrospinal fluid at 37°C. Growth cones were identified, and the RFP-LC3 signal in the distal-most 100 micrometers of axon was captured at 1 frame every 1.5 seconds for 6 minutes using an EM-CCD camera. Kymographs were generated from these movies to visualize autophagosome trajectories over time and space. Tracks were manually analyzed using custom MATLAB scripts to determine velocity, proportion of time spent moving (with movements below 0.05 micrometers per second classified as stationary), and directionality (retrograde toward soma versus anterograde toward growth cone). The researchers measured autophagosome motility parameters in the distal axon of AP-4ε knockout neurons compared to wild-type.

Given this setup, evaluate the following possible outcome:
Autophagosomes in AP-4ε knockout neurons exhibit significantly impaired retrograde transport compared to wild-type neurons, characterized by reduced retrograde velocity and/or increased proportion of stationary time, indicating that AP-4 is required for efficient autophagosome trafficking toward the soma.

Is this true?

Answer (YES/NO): YES